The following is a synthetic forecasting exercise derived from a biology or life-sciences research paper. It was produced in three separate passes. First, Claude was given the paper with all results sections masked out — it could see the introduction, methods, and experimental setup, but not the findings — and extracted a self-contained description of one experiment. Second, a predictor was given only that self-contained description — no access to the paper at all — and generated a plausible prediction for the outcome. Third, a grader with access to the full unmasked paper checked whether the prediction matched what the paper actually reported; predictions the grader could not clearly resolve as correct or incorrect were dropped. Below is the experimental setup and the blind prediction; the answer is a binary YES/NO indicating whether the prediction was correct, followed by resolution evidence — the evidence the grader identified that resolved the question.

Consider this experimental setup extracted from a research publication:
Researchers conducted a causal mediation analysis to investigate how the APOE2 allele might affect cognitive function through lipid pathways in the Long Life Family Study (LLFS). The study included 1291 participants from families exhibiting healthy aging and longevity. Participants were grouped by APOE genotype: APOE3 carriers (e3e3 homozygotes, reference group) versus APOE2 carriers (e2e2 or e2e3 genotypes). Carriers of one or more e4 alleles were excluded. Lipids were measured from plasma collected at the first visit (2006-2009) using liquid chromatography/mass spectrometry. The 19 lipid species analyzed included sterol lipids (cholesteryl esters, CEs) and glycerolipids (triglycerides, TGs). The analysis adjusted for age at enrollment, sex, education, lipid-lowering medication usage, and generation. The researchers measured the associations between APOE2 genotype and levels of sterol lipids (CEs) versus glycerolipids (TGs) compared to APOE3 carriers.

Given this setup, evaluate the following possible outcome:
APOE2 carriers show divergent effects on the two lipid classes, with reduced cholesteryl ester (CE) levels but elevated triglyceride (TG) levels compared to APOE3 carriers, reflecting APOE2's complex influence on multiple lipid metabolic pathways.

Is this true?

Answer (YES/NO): YES